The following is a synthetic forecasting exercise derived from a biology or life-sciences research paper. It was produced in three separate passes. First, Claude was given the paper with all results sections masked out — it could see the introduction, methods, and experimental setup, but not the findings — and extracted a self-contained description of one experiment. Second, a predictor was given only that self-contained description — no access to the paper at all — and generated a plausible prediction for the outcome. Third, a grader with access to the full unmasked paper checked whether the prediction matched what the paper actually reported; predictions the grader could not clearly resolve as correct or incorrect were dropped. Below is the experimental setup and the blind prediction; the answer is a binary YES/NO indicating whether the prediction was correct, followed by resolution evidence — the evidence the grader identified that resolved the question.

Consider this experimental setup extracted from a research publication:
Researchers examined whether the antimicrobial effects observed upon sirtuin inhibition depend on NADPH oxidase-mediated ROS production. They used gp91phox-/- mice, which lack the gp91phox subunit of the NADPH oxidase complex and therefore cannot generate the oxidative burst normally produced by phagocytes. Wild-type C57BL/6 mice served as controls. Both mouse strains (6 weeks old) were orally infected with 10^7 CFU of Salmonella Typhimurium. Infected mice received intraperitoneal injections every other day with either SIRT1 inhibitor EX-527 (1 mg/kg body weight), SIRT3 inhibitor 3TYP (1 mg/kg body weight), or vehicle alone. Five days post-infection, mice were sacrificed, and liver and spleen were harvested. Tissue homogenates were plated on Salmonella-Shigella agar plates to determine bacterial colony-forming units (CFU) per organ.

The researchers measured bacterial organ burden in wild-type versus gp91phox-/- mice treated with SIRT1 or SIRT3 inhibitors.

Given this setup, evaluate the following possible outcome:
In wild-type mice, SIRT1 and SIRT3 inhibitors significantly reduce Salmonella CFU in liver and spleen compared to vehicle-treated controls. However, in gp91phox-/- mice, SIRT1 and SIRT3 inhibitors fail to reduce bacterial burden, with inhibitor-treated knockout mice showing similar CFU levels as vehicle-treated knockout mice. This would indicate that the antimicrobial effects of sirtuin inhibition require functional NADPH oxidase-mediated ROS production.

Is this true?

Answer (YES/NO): NO